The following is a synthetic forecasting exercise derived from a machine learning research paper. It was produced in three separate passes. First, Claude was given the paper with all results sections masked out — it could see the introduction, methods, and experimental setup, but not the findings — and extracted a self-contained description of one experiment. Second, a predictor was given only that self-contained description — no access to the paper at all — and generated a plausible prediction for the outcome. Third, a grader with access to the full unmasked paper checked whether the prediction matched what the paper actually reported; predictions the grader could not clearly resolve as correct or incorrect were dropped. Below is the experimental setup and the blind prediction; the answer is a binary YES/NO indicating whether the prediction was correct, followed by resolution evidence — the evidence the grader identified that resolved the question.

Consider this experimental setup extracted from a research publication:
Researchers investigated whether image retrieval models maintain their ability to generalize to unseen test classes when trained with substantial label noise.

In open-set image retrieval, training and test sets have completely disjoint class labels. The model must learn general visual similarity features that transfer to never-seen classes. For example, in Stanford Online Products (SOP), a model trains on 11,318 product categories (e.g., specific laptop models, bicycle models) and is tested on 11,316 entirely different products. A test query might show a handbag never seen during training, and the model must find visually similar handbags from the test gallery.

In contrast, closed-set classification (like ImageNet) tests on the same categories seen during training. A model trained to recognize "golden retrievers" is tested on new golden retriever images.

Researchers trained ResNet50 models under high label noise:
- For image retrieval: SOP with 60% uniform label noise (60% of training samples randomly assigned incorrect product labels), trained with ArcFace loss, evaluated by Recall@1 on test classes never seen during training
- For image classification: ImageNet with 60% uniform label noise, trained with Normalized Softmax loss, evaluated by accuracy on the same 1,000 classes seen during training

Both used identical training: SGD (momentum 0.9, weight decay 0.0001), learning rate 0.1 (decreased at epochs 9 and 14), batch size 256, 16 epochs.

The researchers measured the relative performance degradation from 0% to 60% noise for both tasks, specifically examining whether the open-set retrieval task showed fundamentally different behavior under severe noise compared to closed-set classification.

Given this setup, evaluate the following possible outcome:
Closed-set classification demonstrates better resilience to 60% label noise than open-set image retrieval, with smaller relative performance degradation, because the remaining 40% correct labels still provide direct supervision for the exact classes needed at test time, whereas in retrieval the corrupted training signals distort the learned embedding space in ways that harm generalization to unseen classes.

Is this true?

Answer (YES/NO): YES